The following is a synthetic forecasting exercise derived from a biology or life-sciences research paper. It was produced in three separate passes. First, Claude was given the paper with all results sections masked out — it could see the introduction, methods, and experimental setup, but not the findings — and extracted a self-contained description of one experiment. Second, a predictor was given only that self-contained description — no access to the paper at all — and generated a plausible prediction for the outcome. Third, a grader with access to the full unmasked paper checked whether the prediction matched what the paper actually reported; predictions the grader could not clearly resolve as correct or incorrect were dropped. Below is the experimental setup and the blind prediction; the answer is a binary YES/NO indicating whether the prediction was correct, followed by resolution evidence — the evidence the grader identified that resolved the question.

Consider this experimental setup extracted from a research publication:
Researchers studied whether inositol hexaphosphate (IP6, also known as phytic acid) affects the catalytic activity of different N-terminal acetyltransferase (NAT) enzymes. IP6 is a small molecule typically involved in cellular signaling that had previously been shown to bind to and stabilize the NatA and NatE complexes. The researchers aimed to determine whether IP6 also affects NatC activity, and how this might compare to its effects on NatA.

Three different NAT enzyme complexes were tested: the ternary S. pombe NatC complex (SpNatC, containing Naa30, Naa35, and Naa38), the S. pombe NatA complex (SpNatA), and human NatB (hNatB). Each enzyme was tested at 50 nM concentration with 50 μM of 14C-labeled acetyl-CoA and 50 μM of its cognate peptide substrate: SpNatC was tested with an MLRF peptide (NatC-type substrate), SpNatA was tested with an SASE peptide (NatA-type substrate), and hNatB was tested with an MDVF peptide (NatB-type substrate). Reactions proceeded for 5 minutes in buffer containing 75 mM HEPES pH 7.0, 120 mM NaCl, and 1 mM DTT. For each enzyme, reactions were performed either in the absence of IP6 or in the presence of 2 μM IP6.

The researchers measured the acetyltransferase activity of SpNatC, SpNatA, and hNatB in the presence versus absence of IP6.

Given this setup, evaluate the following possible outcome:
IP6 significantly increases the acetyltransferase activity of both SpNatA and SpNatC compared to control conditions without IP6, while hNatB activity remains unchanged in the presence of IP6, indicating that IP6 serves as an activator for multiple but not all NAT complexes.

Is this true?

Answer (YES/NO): NO